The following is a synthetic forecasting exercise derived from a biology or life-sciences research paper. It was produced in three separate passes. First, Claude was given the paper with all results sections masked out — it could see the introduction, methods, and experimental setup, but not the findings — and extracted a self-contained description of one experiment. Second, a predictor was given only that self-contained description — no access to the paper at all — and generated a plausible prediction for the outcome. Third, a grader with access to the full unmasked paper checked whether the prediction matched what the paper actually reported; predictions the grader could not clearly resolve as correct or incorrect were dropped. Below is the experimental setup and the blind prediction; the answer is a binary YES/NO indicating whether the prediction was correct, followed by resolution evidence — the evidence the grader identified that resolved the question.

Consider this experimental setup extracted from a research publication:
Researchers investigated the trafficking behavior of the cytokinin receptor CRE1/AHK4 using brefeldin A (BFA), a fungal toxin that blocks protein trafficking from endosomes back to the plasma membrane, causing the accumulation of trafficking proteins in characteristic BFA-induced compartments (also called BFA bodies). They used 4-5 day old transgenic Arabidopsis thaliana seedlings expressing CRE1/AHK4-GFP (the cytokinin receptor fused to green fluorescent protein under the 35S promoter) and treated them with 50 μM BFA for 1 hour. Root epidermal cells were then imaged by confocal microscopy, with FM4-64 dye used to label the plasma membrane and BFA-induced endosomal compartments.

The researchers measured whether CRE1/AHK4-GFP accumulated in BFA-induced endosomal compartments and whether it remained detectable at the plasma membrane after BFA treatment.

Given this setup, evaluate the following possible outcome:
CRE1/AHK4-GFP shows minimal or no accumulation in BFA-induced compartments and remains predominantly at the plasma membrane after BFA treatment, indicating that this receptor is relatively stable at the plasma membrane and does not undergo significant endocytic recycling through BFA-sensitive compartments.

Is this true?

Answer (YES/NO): NO